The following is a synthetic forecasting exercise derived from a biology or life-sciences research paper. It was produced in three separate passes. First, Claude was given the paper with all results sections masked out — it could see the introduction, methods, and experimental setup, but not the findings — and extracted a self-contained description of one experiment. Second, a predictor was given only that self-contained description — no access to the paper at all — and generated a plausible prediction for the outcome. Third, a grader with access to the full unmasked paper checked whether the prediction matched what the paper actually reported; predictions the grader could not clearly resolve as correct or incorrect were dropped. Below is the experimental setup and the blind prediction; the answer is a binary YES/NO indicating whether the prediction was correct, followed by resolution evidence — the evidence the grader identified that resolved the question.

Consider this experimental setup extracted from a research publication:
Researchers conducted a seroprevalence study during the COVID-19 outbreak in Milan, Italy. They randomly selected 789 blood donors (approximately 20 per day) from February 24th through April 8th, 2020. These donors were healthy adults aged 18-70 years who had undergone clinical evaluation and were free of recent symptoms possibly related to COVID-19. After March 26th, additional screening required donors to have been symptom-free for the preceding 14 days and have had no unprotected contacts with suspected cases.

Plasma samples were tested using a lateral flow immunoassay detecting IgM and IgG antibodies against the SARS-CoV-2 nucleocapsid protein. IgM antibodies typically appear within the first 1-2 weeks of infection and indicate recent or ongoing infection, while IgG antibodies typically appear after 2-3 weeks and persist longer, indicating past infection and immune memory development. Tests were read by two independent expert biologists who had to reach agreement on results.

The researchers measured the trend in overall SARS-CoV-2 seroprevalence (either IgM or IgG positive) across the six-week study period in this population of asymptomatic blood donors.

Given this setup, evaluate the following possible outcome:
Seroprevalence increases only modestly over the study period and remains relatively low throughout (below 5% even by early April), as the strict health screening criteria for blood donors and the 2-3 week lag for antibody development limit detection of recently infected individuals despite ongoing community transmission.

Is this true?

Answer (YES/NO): NO